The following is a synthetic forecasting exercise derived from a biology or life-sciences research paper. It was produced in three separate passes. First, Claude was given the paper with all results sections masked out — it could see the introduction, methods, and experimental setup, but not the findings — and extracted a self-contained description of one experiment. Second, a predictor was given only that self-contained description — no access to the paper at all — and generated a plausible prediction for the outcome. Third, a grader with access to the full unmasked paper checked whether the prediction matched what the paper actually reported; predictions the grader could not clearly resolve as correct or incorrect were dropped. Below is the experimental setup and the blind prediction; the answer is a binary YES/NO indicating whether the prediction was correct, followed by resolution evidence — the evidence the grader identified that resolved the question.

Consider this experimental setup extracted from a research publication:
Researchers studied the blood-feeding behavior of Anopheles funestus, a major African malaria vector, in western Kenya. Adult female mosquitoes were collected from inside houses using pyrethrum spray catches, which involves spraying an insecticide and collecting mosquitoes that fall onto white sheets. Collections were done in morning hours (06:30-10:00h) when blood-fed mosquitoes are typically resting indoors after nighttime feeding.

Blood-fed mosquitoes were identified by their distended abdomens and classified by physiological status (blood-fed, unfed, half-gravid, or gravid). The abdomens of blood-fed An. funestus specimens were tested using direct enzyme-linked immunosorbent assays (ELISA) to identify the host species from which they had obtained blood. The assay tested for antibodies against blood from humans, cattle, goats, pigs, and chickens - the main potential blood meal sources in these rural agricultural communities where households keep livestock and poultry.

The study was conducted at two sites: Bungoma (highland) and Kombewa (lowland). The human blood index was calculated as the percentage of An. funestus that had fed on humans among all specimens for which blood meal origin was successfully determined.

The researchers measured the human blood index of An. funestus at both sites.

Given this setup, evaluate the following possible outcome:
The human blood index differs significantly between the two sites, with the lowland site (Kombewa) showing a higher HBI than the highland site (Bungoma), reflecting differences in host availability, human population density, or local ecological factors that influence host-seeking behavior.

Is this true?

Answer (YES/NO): NO